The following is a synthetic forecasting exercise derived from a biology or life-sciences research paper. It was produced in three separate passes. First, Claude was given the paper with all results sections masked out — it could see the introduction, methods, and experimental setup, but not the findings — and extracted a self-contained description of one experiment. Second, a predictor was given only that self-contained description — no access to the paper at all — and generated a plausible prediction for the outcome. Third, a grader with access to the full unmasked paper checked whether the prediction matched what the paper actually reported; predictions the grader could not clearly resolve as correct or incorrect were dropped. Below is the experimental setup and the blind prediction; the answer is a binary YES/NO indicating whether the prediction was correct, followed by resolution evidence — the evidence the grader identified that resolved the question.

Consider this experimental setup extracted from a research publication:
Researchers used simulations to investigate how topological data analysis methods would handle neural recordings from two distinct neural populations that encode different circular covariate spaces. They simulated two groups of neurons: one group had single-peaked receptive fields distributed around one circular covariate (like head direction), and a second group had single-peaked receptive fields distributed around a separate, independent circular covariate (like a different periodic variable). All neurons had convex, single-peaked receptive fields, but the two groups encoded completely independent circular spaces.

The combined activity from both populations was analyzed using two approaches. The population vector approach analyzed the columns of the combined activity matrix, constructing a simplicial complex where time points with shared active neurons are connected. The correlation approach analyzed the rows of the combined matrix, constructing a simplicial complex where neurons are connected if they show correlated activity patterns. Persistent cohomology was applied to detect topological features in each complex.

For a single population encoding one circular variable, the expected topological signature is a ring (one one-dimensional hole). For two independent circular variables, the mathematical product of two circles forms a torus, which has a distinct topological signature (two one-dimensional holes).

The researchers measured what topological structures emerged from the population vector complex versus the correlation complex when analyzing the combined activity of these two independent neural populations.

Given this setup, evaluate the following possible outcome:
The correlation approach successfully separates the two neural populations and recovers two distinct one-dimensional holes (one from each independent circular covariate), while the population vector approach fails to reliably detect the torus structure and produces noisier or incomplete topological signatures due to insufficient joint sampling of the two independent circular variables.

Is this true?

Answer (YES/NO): NO